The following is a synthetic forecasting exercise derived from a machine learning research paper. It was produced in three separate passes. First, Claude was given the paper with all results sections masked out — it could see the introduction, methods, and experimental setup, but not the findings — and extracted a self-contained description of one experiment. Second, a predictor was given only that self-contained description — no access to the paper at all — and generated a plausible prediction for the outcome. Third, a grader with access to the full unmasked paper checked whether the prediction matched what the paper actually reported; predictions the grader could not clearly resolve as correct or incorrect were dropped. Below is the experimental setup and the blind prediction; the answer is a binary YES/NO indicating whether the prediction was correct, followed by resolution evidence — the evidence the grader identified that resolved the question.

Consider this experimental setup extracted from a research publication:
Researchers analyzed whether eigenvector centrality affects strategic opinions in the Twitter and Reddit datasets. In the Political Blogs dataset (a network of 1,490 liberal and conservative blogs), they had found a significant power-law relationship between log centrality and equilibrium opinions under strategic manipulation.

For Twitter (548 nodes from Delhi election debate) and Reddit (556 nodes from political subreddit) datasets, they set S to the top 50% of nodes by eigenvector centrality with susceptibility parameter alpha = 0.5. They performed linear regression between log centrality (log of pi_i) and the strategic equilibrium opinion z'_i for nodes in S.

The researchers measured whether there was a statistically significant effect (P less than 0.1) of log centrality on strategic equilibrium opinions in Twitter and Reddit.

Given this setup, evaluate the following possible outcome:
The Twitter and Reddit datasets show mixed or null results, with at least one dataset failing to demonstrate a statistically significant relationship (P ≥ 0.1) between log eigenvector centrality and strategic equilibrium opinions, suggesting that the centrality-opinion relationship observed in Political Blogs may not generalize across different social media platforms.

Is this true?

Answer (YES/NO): YES